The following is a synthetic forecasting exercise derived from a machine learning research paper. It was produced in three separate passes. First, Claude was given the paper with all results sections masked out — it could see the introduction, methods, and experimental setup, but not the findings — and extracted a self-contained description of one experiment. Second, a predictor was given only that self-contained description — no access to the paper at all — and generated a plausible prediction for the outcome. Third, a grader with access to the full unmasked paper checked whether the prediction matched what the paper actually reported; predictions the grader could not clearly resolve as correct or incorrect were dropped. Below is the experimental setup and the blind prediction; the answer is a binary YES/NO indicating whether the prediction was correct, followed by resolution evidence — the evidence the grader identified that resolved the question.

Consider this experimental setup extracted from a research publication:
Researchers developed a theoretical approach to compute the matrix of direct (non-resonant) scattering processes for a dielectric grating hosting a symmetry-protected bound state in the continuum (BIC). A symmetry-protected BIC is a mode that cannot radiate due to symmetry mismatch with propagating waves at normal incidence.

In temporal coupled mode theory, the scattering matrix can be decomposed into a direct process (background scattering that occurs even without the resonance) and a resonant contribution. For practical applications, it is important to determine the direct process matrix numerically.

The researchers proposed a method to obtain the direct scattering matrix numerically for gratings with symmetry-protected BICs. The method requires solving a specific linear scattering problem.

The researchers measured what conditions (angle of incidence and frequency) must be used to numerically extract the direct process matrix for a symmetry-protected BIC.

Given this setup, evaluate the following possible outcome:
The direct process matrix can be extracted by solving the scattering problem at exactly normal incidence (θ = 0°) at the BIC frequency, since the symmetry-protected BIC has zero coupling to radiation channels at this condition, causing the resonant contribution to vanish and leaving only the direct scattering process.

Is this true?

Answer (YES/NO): YES